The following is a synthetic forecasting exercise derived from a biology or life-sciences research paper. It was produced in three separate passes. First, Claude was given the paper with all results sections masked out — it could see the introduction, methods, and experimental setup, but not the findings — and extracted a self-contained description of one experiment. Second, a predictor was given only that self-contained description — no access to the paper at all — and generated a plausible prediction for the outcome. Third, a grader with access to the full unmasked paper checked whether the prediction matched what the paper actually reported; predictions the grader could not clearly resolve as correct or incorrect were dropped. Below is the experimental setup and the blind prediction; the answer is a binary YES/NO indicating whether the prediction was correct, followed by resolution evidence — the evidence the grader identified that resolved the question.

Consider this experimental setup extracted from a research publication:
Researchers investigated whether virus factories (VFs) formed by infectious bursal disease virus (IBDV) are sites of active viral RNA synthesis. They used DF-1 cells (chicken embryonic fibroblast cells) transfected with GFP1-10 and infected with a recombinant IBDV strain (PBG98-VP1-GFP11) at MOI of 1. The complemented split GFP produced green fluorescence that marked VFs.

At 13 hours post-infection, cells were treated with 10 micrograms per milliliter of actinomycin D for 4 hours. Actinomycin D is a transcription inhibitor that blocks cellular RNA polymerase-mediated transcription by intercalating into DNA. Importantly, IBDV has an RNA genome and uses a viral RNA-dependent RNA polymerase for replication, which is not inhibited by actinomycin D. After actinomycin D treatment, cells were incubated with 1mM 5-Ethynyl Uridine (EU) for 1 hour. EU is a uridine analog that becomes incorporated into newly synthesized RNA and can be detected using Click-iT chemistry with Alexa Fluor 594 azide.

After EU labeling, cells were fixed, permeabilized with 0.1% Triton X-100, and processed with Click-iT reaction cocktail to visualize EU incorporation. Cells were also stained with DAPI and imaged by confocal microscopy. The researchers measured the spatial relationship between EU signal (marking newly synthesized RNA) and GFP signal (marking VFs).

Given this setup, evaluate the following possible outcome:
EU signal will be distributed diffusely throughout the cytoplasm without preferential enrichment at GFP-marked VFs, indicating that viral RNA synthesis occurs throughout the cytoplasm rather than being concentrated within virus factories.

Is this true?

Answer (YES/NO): NO